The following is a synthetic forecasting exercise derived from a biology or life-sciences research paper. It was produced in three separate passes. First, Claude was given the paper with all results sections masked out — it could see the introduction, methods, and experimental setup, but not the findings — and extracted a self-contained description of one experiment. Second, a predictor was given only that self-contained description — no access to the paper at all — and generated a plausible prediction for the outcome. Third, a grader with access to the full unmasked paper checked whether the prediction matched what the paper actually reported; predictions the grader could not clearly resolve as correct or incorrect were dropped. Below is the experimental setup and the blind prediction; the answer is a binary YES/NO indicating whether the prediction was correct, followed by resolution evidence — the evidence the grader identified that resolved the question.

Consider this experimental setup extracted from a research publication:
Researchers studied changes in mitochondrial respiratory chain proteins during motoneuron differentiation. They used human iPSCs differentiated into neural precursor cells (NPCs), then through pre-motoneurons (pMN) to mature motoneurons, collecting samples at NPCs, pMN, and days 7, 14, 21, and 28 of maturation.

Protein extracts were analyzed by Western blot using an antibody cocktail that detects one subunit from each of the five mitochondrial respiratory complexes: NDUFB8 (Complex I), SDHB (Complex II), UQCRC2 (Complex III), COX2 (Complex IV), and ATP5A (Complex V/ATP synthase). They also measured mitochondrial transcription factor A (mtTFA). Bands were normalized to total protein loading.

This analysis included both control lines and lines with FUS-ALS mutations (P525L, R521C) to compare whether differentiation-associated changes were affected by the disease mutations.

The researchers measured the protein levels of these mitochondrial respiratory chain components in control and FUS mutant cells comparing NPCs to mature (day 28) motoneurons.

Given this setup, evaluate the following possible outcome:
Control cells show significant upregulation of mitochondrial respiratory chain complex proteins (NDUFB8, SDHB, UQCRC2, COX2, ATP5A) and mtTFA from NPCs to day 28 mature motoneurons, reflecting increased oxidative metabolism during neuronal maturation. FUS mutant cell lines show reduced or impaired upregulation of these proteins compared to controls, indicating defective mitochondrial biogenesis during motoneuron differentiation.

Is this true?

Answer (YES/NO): NO